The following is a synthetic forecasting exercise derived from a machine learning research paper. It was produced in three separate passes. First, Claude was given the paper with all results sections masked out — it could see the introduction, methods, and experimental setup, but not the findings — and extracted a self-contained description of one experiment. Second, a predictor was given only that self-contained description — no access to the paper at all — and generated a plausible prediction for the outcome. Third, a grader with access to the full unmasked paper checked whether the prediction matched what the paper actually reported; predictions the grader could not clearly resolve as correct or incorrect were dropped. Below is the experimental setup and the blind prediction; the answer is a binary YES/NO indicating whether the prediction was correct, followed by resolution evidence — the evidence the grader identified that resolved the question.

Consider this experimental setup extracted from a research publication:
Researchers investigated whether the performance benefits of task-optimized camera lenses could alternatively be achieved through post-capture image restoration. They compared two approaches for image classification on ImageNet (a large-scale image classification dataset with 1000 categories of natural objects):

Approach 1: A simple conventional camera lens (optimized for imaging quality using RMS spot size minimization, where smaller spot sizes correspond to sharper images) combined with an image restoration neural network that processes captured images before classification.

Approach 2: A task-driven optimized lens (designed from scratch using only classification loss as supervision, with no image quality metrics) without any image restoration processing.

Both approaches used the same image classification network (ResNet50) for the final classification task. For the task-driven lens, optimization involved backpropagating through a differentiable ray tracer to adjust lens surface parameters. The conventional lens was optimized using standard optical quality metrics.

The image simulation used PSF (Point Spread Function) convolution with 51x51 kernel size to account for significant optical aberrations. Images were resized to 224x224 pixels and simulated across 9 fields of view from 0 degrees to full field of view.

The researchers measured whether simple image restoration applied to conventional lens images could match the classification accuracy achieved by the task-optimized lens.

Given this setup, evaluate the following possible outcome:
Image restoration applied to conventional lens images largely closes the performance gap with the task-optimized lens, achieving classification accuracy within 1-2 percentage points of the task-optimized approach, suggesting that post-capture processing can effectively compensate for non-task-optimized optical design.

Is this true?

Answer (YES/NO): NO